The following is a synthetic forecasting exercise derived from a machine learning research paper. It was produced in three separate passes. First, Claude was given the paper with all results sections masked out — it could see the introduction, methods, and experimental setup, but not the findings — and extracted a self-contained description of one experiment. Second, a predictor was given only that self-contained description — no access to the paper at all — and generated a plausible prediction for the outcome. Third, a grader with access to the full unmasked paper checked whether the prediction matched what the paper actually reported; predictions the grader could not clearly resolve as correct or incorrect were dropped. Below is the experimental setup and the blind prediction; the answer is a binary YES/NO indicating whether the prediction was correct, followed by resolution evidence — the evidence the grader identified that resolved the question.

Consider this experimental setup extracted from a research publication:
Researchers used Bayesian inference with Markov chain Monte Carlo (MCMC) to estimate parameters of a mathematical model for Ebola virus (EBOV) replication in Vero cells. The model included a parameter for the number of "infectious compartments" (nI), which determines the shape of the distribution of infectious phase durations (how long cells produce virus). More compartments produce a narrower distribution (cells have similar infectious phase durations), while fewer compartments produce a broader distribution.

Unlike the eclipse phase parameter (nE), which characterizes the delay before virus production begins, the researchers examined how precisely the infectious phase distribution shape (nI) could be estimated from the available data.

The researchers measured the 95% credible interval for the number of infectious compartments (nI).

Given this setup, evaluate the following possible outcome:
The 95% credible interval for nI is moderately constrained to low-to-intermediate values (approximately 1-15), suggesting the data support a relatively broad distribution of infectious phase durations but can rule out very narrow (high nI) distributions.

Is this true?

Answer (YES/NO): NO